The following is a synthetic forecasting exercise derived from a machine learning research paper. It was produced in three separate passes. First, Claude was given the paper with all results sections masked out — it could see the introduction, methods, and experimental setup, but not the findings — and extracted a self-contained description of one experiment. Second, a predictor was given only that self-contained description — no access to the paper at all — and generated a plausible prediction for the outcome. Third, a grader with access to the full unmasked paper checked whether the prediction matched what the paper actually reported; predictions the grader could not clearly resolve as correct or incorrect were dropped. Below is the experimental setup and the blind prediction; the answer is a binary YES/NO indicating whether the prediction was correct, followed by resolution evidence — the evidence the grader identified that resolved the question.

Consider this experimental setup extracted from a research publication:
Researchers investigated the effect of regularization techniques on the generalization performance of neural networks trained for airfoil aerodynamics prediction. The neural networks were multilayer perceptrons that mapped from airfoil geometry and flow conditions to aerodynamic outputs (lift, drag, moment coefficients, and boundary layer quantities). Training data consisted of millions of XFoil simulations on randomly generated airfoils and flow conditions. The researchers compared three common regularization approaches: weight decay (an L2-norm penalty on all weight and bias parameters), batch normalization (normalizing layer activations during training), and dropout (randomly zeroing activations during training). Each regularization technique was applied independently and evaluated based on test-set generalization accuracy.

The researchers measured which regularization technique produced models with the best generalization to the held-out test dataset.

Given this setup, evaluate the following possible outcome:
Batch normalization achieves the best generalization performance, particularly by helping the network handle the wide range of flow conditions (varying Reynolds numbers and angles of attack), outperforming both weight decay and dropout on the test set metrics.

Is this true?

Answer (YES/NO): NO